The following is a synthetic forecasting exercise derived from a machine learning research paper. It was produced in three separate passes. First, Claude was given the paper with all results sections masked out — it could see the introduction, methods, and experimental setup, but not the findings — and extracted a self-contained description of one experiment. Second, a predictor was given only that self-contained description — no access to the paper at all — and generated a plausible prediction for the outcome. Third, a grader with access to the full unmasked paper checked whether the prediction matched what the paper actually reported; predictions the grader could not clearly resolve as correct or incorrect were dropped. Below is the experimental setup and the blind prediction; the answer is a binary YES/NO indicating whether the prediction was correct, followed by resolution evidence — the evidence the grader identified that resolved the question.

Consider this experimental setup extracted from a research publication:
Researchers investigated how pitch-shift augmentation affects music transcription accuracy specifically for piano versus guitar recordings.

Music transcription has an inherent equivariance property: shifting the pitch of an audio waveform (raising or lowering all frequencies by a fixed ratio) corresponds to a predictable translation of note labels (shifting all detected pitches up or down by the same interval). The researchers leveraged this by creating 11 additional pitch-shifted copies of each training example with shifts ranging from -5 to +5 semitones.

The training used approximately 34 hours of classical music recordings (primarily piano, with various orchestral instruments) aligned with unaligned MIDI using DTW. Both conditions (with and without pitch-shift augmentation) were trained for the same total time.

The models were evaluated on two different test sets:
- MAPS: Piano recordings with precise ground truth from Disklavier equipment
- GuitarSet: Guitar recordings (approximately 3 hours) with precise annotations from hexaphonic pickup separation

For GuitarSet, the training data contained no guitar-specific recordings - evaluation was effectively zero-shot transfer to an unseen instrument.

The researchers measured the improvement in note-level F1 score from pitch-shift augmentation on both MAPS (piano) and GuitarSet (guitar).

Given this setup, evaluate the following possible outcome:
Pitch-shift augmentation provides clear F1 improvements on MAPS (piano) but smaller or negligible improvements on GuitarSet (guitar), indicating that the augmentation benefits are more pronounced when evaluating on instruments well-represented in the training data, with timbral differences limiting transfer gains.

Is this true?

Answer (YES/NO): NO